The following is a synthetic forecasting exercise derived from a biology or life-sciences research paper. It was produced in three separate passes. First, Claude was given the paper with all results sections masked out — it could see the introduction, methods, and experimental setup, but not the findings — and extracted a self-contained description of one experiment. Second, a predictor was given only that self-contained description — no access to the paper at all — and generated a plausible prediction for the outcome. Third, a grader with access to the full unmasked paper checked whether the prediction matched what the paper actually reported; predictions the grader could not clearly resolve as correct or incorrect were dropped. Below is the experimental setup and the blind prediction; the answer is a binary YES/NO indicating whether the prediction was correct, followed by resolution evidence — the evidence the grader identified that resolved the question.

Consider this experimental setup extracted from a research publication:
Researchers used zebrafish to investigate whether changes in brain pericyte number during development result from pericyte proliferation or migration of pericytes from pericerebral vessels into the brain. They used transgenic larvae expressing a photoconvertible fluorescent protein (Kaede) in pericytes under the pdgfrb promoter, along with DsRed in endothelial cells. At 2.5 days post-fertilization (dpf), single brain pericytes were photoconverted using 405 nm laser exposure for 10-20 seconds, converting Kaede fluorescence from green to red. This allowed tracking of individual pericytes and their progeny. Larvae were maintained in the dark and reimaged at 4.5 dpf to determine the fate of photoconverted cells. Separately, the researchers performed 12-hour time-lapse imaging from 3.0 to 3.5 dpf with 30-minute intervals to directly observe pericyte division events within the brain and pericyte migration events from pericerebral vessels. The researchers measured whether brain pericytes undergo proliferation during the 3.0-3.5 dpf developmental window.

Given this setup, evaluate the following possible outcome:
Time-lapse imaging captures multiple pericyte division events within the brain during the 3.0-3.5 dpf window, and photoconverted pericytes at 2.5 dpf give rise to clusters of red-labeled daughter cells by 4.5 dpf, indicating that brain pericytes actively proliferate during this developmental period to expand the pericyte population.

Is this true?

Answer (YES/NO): YES